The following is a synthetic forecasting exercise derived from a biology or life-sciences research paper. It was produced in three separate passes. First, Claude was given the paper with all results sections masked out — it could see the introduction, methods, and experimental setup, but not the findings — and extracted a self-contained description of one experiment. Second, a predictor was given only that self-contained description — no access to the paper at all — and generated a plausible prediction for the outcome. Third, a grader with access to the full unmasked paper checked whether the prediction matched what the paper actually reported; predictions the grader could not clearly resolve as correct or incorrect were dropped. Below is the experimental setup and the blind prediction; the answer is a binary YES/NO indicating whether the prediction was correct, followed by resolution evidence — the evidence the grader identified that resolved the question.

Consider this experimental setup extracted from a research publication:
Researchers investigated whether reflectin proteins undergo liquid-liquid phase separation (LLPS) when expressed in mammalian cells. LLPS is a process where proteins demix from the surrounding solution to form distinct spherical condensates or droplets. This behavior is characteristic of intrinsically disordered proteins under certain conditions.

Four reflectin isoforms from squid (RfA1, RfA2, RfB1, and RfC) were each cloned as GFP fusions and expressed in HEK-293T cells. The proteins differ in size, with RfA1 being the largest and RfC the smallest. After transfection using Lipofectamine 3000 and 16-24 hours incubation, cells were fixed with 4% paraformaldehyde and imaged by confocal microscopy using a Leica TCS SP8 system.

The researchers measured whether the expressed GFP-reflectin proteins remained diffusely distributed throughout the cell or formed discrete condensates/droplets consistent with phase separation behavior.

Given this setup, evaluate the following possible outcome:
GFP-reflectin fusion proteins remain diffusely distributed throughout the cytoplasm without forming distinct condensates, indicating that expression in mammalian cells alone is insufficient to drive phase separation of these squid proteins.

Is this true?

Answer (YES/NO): NO